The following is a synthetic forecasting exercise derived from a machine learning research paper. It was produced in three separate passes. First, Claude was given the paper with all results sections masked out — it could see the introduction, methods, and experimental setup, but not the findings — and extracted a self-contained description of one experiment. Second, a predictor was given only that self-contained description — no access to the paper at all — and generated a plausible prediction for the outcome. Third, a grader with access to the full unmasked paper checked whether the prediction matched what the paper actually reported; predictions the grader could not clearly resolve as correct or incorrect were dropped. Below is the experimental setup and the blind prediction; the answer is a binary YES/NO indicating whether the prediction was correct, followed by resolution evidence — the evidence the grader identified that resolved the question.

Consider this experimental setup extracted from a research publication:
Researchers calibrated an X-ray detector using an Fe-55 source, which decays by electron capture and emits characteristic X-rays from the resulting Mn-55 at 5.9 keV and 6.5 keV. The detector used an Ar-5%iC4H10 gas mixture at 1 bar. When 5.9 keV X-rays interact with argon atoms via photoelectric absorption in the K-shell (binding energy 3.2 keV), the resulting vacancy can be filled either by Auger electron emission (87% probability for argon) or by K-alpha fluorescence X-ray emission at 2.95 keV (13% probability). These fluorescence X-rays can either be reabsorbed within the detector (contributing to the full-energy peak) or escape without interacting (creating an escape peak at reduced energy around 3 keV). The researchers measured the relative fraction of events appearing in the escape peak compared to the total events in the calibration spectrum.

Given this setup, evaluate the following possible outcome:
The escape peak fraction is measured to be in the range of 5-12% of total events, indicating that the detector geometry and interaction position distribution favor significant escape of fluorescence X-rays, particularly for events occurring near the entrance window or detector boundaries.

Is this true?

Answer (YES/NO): YES